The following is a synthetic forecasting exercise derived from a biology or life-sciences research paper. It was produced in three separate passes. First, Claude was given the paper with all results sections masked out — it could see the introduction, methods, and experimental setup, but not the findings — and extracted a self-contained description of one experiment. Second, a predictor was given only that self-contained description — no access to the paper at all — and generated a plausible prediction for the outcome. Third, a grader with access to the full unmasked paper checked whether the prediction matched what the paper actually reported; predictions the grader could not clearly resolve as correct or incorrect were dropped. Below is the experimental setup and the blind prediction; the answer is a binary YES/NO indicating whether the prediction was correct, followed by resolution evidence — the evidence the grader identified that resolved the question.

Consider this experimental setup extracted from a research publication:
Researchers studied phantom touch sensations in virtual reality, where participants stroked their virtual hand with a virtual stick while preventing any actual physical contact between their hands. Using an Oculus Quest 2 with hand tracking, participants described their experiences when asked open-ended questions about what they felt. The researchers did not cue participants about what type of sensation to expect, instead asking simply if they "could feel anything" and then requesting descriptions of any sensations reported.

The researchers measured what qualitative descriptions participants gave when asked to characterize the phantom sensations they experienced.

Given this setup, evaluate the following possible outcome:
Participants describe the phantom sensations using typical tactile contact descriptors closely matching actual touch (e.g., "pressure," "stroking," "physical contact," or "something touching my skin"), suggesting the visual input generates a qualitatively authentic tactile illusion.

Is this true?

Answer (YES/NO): NO